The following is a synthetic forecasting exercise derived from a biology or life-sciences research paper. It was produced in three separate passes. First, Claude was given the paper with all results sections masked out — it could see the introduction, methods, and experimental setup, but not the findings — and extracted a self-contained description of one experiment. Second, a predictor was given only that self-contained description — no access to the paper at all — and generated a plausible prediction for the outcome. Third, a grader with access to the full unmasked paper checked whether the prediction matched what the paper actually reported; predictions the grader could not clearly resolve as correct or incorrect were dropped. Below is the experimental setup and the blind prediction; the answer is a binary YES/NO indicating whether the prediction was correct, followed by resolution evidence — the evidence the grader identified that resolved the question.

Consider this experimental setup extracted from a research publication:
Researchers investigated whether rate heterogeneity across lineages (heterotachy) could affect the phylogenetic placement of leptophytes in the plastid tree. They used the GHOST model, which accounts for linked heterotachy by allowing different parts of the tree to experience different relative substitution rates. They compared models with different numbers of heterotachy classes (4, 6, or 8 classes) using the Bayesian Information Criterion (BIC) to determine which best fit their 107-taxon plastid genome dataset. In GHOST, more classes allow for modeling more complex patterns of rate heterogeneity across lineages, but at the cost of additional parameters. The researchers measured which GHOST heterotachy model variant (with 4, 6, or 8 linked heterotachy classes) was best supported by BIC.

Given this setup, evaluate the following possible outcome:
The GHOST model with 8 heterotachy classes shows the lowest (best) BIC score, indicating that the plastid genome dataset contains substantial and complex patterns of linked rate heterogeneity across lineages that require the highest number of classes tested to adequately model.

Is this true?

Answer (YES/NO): YES